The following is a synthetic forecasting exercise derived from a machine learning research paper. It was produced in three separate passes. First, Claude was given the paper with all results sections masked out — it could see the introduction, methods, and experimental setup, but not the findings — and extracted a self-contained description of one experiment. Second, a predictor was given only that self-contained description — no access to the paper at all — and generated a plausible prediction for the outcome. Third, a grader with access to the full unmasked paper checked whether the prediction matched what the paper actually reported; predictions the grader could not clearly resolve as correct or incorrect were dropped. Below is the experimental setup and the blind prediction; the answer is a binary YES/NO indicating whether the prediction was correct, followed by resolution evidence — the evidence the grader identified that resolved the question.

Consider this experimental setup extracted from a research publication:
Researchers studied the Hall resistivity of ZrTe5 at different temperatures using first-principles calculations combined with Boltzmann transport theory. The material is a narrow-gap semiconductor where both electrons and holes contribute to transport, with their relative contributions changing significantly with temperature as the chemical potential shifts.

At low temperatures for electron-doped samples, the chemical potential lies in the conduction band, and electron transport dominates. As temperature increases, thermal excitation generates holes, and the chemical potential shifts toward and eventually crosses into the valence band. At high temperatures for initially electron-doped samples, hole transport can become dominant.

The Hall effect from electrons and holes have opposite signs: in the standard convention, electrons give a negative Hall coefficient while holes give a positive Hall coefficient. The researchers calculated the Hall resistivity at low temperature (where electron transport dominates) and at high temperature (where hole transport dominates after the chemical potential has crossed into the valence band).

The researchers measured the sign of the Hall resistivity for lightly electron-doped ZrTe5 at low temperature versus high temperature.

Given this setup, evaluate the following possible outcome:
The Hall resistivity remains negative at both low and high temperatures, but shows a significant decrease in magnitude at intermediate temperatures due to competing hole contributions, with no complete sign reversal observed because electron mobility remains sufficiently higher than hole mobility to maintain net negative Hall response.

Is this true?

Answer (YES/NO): NO